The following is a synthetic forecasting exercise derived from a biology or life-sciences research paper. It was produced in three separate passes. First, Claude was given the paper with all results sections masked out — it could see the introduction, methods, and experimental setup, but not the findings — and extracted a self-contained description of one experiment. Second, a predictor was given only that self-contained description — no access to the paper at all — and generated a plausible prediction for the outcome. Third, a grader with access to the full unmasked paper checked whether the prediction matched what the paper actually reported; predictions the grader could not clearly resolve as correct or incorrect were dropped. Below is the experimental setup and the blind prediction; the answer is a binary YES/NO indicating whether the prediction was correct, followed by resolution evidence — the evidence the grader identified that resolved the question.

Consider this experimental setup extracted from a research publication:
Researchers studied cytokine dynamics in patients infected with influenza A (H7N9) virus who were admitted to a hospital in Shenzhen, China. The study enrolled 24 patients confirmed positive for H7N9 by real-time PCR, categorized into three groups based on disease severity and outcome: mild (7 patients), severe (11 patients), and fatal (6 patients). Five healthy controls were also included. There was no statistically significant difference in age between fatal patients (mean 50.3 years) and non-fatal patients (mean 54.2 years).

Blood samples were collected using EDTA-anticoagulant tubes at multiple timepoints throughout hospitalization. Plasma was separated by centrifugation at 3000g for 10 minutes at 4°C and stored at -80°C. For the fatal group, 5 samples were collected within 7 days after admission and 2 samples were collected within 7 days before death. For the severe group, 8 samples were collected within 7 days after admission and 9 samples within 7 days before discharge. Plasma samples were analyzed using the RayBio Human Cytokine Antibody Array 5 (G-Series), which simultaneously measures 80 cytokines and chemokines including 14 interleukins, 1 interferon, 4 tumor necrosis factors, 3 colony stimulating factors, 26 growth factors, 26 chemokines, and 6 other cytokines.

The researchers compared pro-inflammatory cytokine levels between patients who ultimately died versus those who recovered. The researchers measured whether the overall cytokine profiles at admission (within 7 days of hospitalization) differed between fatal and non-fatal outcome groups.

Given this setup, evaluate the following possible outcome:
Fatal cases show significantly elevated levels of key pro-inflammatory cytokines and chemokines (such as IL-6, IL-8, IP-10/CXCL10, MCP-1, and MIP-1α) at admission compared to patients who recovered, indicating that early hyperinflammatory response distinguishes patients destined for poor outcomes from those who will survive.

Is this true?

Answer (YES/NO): NO